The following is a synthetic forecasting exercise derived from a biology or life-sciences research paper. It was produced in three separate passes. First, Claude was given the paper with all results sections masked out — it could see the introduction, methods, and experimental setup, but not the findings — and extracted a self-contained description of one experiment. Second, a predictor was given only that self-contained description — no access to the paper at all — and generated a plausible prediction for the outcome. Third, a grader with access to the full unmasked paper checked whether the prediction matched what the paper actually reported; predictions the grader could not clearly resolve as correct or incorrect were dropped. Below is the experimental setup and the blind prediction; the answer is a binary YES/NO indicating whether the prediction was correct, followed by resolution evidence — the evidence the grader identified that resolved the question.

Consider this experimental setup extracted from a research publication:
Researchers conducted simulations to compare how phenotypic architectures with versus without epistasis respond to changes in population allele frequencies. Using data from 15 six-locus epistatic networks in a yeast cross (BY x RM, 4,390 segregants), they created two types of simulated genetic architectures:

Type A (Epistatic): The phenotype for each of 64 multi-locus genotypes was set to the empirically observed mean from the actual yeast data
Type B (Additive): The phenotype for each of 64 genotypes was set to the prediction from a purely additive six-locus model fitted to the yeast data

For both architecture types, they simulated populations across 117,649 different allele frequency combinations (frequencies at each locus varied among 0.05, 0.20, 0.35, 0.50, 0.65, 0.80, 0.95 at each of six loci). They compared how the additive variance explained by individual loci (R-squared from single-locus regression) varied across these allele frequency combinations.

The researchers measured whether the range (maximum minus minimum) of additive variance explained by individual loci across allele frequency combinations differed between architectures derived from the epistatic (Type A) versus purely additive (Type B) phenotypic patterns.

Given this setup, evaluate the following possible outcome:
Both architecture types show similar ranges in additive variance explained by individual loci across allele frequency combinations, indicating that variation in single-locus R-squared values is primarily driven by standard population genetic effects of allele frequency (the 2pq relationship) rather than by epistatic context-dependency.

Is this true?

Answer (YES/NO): NO